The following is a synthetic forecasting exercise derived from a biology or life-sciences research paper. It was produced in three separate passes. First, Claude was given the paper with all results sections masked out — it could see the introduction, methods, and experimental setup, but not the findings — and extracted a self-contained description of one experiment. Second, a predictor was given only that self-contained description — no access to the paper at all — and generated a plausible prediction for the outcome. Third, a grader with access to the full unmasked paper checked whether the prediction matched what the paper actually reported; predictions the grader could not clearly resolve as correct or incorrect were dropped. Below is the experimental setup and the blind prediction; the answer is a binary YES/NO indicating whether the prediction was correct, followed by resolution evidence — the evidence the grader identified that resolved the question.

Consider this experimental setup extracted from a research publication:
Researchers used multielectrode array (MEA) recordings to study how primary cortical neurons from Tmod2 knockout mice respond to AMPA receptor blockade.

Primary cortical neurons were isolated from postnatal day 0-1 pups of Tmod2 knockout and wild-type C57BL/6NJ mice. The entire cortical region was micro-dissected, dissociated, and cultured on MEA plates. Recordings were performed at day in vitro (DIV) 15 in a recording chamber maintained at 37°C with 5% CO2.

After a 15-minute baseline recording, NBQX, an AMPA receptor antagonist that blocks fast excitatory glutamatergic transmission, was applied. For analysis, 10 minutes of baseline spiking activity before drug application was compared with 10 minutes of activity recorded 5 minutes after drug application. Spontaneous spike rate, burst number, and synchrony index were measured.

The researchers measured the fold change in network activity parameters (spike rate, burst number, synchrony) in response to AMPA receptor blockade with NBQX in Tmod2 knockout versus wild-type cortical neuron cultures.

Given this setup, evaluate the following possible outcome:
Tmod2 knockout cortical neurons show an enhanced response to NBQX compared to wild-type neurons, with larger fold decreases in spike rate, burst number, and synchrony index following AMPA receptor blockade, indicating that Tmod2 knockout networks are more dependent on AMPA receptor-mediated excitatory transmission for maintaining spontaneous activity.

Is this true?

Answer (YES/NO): NO